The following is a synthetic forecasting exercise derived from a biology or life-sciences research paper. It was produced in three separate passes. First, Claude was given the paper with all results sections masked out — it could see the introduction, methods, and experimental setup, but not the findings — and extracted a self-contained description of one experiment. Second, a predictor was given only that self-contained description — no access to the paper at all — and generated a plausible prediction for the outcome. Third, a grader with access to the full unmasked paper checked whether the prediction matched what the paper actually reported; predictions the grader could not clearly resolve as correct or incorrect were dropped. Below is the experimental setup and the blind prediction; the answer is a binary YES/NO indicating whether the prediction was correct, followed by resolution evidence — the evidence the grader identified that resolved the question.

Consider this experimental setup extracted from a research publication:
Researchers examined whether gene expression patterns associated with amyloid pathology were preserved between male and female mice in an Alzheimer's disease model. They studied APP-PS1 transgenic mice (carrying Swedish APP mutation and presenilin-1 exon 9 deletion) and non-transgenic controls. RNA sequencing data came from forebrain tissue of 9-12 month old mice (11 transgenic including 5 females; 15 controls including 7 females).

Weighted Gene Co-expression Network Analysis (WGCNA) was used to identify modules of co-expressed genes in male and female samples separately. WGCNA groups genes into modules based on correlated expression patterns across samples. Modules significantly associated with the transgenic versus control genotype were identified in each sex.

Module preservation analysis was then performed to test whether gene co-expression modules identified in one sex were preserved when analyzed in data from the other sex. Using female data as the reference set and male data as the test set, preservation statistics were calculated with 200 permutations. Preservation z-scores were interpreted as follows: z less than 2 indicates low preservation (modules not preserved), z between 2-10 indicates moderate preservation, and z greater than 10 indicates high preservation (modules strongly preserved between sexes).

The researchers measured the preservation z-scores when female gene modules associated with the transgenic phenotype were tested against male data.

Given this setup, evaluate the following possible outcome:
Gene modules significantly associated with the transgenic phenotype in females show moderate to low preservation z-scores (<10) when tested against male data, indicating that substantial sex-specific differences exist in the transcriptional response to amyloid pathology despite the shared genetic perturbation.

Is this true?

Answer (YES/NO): NO